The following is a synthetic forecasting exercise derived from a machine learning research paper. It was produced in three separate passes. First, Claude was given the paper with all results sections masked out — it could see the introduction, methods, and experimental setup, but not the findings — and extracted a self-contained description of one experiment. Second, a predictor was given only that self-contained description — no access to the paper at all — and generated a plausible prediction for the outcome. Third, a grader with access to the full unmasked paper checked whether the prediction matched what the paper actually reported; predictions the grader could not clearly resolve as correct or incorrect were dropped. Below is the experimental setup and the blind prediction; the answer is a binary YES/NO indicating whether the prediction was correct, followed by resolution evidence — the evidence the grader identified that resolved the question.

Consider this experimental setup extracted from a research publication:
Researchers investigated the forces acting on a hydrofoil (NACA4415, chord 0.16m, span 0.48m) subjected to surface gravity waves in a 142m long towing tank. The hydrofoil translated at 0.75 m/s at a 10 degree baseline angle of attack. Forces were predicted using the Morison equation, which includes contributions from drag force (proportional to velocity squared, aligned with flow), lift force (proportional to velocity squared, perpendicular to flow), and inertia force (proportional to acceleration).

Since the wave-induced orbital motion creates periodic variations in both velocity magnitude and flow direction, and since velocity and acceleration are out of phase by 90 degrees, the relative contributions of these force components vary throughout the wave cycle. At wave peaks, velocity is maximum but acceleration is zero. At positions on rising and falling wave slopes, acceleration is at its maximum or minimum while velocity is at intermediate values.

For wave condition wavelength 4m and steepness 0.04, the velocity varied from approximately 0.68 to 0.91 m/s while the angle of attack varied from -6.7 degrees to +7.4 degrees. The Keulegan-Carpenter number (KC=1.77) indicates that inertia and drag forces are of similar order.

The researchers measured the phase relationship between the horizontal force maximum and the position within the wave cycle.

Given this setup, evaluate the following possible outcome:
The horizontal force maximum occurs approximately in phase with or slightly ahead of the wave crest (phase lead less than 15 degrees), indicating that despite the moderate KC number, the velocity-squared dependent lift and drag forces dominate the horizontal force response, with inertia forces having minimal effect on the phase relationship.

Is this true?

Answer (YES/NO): NO